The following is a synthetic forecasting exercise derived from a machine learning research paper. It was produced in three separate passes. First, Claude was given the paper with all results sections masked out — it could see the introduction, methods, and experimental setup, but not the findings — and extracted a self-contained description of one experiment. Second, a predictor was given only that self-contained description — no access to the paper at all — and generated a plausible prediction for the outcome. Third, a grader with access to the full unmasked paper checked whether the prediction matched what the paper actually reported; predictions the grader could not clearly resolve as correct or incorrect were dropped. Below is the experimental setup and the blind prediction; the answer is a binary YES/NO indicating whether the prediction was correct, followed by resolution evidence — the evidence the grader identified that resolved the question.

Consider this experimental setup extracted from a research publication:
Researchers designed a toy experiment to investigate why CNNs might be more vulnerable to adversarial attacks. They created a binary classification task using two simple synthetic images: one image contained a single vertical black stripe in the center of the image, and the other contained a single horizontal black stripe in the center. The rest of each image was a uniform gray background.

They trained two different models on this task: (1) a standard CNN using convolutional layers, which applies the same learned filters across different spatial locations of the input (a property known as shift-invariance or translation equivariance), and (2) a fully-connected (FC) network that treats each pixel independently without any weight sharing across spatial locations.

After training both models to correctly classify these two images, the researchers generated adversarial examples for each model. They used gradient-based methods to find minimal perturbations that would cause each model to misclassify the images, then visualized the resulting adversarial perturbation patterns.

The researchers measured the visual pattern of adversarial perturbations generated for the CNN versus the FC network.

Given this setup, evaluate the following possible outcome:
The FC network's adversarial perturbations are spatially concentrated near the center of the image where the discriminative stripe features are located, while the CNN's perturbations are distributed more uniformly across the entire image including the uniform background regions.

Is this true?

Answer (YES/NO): YES